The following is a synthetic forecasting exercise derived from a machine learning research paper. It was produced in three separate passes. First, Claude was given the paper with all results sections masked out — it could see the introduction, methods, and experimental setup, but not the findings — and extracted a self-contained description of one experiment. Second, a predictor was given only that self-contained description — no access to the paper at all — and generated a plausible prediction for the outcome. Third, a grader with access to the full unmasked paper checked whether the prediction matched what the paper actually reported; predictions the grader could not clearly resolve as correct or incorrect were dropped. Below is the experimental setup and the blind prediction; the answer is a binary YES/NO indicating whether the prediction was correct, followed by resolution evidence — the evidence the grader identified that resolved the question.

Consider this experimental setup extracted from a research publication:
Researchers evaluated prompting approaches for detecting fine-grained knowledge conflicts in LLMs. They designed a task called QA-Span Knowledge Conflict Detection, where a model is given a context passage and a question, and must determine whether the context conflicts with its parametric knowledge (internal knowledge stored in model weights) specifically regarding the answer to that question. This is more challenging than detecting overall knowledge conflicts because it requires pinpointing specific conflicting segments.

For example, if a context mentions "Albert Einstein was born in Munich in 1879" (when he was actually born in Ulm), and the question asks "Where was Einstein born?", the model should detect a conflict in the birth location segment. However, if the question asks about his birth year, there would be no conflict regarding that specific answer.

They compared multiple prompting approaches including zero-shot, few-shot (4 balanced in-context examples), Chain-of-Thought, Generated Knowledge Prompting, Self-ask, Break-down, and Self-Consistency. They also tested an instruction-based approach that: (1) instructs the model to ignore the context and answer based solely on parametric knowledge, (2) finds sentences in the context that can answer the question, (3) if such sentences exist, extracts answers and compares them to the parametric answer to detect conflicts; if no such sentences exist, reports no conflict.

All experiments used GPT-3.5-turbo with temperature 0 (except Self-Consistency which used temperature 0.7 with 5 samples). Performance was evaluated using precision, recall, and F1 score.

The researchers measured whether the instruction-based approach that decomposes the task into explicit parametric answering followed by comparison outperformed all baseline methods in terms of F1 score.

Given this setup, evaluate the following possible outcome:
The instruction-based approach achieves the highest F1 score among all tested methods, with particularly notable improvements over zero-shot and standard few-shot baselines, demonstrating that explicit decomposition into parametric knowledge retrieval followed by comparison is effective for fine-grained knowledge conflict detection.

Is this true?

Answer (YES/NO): NO